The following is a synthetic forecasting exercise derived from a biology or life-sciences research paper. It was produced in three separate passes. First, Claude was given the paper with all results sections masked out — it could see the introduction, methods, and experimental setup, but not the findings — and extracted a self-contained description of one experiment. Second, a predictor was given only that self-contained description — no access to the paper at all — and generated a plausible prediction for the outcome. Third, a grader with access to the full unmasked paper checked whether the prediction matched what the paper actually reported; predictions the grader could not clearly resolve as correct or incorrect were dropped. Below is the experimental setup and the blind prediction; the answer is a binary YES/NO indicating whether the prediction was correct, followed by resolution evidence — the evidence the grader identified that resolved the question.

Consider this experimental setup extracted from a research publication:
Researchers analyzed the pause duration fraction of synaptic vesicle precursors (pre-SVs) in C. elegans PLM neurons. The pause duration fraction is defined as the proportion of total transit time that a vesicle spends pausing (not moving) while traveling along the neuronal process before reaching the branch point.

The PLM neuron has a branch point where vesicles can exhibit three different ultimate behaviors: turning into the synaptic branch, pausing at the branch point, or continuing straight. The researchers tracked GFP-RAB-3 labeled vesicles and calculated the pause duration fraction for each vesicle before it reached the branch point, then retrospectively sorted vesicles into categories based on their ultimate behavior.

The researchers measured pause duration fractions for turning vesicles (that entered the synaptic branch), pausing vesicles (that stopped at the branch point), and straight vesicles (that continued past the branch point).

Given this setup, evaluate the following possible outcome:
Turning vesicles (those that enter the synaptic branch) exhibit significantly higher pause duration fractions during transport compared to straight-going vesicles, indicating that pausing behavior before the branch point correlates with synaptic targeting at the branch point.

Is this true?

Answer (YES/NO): NO